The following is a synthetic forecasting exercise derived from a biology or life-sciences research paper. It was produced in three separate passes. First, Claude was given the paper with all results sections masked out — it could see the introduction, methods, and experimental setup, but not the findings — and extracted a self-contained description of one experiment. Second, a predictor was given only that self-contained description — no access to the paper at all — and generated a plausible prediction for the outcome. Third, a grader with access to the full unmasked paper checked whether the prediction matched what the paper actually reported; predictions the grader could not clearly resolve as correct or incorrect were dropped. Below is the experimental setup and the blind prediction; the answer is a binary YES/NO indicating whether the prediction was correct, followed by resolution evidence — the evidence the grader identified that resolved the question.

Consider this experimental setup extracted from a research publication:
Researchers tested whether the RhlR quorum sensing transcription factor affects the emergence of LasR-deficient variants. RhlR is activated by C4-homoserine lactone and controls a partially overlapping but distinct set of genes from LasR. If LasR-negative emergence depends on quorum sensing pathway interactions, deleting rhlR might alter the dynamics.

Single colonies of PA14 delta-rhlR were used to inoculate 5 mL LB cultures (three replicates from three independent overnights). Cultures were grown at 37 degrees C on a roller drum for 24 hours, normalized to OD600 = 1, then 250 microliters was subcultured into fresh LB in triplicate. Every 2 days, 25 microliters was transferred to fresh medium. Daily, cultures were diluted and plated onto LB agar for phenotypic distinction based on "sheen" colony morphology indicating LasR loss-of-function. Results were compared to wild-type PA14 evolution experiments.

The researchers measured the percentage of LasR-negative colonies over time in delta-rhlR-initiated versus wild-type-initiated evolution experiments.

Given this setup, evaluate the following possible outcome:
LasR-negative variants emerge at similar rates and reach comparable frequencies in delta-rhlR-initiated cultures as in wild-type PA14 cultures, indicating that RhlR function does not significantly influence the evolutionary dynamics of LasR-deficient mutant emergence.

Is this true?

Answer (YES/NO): YES